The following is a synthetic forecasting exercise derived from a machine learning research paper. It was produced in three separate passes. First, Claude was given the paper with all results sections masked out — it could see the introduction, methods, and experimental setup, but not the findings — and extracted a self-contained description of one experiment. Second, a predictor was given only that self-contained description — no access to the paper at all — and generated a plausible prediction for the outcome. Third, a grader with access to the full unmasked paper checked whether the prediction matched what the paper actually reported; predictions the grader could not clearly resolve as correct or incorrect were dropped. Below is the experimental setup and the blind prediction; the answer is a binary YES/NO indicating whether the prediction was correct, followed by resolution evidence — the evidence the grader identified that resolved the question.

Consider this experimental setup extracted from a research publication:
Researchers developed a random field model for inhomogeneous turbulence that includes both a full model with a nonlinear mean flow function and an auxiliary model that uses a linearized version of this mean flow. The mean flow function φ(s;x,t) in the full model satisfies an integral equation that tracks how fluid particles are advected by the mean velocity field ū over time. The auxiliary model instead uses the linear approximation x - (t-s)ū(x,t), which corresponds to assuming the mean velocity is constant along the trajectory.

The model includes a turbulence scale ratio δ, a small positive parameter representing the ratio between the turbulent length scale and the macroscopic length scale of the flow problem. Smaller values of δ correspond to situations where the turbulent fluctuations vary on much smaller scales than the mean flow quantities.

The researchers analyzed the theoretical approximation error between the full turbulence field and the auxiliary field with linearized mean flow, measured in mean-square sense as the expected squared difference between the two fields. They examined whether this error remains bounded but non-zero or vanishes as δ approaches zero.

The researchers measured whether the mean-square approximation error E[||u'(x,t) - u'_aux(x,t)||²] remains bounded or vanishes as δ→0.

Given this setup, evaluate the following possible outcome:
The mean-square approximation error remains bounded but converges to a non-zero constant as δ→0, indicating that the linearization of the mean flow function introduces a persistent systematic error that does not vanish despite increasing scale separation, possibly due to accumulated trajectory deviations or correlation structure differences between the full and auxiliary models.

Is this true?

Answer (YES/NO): NO